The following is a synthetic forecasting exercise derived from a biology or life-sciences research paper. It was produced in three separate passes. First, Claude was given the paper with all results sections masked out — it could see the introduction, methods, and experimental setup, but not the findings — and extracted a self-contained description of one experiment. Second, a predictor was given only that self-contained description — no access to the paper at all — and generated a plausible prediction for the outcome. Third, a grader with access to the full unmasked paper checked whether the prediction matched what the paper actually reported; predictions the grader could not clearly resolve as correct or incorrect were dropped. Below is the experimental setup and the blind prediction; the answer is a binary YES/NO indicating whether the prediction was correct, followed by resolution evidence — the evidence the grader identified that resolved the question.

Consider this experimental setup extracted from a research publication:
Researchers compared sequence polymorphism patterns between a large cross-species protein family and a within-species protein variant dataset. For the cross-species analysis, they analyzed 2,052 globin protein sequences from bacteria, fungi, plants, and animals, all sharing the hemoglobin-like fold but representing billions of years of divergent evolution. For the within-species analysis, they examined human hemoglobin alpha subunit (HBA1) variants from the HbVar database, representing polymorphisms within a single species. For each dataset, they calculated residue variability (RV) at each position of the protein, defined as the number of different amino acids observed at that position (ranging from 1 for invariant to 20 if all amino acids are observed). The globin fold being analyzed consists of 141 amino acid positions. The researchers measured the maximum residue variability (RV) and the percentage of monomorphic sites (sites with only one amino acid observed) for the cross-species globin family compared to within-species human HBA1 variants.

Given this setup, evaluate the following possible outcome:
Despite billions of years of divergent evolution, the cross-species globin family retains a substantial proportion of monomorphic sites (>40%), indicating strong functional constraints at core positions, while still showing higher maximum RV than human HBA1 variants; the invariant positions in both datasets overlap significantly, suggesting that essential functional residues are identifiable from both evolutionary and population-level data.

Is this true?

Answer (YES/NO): NO